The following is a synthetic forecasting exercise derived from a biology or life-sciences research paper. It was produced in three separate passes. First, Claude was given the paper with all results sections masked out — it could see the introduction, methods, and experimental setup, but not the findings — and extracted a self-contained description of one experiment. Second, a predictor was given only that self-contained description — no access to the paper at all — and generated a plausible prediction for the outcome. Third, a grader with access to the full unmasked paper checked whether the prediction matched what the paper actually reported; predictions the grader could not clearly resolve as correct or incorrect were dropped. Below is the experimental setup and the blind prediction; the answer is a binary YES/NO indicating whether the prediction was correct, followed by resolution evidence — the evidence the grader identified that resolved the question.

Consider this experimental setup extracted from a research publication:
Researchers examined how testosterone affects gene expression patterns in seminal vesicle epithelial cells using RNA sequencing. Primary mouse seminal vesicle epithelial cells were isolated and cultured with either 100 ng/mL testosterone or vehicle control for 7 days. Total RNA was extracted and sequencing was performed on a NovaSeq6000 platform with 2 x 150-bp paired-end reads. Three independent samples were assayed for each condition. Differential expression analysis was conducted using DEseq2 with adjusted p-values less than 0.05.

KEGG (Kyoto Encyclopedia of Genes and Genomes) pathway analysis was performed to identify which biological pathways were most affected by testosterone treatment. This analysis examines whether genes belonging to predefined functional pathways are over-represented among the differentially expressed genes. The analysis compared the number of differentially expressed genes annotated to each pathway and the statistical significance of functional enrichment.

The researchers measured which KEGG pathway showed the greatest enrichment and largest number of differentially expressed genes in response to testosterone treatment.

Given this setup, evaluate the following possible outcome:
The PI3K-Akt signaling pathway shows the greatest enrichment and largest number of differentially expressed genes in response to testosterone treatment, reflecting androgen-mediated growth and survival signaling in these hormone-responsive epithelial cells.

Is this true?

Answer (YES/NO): NO